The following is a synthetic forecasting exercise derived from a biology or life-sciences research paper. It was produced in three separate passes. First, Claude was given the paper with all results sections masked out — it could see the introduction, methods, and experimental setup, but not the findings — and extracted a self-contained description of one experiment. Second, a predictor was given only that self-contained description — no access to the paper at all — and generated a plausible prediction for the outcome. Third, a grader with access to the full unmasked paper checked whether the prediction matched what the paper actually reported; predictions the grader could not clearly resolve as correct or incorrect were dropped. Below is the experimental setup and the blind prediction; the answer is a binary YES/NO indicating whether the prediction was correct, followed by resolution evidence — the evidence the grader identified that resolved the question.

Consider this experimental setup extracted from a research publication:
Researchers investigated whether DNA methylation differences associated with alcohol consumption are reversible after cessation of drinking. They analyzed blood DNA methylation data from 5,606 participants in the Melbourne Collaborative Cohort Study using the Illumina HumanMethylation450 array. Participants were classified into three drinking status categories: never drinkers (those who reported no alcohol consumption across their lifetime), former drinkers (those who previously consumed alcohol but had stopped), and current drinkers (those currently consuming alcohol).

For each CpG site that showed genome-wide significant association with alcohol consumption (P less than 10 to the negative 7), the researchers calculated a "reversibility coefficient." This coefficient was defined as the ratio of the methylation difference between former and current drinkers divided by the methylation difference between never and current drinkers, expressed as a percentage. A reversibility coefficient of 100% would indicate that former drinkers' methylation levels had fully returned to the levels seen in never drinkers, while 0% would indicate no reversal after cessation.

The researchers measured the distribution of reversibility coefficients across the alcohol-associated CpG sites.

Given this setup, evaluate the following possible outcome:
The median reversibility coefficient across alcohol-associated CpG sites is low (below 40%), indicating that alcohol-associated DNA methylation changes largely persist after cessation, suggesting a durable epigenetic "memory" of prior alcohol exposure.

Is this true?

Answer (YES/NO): NO